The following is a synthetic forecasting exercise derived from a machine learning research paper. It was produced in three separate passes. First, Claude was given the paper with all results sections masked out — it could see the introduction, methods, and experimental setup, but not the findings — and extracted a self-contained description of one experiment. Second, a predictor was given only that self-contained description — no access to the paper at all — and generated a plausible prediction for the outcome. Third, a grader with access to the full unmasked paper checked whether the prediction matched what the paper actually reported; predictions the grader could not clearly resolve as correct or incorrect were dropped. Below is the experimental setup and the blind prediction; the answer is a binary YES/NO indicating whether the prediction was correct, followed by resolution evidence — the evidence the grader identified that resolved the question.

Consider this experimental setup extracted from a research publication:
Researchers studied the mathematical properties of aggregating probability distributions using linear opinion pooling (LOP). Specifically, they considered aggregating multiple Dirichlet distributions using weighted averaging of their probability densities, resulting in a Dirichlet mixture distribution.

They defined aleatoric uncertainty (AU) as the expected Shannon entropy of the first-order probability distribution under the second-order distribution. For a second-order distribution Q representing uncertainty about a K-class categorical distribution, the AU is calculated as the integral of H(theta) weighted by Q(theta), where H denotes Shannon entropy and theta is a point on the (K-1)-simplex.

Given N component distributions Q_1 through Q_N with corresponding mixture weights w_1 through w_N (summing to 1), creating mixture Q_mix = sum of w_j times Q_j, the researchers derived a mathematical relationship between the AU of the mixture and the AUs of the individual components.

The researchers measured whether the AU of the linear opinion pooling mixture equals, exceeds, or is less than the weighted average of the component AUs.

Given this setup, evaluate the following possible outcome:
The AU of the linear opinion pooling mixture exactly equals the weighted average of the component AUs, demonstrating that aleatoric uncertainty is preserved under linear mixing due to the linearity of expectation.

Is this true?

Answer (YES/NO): YES